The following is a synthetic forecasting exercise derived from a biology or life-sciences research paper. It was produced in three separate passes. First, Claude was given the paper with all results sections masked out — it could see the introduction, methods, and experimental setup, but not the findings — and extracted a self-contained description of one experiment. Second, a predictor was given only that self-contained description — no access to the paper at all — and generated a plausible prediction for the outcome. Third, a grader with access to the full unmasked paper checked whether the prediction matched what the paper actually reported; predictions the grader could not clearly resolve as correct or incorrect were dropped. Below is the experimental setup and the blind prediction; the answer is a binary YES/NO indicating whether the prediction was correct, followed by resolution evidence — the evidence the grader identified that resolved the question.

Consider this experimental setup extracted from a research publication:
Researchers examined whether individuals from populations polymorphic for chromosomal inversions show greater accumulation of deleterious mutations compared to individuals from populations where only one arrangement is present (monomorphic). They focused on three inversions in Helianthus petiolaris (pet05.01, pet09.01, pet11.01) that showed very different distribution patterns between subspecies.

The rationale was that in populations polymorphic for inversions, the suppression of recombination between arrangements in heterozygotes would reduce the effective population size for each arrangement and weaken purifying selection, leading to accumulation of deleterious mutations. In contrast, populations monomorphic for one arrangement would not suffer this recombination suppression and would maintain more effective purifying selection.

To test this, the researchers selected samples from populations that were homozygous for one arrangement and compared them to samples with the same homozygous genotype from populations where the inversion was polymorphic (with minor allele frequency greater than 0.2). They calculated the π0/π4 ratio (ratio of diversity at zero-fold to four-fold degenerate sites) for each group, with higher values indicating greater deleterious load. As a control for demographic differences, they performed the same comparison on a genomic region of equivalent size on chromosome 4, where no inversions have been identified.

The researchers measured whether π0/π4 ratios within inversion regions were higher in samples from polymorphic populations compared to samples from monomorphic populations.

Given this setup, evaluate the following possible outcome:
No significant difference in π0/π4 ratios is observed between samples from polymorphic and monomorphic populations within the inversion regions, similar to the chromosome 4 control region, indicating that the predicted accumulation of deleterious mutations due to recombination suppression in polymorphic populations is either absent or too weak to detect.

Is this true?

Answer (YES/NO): NO